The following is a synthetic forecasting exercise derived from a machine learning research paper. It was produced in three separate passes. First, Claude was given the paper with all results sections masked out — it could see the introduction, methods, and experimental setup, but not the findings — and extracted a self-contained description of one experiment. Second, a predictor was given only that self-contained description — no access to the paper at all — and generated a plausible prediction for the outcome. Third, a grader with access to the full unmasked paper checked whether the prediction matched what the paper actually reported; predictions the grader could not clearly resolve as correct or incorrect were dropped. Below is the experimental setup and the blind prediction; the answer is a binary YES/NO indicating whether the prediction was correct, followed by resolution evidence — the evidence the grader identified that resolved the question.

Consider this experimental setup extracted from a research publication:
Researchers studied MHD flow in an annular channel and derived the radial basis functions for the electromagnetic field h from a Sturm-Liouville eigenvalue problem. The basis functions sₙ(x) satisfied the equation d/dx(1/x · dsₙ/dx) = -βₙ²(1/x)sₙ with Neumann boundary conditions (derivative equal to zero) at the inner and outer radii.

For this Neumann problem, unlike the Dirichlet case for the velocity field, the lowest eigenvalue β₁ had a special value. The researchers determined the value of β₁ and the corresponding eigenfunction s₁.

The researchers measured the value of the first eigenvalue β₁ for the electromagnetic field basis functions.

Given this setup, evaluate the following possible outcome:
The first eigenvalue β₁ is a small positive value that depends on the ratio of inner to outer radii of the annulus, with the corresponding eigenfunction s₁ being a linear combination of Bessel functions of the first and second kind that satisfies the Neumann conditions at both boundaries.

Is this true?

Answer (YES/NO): NO